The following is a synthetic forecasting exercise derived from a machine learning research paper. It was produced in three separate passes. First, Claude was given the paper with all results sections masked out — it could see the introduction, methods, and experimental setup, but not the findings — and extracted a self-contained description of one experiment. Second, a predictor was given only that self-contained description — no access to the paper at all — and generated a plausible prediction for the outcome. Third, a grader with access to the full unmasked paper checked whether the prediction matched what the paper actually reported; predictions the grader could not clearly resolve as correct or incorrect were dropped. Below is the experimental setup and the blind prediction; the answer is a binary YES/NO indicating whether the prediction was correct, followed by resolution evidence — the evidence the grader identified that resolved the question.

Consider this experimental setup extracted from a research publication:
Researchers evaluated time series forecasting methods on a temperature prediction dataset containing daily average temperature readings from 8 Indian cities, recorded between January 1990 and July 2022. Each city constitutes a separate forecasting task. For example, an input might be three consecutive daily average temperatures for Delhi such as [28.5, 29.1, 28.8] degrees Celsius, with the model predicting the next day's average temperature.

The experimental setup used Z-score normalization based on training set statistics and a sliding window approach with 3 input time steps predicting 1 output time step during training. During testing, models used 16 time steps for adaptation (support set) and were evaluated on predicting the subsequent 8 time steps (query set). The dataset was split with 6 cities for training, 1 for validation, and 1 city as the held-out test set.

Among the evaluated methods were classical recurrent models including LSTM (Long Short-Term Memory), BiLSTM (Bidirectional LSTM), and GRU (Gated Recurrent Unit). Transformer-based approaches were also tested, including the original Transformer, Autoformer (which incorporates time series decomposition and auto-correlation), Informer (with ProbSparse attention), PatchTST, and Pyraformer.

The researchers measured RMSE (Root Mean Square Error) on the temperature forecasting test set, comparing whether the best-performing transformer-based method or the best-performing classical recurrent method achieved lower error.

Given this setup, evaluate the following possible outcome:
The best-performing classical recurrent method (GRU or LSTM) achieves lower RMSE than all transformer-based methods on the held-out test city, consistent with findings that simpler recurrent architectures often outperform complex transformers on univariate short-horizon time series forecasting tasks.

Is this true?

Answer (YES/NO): NO